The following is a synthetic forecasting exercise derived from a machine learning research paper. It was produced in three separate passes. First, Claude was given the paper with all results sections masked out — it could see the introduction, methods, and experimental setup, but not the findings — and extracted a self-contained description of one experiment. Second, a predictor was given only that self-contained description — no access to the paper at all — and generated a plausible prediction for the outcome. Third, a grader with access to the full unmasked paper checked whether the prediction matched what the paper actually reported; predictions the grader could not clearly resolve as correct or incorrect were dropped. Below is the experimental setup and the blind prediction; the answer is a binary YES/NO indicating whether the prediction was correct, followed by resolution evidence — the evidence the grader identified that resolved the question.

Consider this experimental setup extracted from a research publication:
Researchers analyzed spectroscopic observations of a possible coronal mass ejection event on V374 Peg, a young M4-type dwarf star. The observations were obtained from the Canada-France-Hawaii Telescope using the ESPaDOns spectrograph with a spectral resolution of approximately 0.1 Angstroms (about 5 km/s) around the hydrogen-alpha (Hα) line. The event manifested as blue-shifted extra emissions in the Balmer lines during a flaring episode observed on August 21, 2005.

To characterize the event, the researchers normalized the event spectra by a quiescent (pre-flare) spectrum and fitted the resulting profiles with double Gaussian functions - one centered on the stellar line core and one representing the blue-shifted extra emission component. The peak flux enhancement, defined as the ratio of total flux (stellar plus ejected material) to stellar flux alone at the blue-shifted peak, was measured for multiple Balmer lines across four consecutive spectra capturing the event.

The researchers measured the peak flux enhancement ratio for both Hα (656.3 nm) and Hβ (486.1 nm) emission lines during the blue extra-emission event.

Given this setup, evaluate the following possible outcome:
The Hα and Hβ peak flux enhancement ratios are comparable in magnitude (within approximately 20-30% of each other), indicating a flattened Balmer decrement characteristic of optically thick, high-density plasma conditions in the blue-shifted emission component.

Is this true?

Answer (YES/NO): NO